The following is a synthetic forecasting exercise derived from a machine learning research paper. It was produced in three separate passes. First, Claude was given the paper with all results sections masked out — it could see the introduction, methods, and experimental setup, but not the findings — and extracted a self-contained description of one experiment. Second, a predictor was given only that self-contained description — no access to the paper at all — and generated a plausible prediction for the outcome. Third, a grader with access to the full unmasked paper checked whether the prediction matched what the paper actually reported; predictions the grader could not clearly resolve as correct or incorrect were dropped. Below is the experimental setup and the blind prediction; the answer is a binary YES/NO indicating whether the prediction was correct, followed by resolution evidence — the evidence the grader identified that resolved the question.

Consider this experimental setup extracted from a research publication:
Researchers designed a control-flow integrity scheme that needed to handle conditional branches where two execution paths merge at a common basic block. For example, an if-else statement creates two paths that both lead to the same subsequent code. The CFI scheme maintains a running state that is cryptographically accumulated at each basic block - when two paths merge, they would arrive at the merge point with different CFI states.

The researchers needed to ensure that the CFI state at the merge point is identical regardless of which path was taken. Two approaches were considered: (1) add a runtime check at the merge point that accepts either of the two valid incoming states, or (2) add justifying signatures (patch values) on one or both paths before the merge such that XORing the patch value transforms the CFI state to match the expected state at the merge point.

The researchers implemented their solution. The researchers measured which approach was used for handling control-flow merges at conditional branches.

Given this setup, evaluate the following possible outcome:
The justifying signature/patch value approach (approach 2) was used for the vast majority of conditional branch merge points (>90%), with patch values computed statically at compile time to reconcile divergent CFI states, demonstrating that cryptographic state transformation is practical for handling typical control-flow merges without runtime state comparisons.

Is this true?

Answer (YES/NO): YES